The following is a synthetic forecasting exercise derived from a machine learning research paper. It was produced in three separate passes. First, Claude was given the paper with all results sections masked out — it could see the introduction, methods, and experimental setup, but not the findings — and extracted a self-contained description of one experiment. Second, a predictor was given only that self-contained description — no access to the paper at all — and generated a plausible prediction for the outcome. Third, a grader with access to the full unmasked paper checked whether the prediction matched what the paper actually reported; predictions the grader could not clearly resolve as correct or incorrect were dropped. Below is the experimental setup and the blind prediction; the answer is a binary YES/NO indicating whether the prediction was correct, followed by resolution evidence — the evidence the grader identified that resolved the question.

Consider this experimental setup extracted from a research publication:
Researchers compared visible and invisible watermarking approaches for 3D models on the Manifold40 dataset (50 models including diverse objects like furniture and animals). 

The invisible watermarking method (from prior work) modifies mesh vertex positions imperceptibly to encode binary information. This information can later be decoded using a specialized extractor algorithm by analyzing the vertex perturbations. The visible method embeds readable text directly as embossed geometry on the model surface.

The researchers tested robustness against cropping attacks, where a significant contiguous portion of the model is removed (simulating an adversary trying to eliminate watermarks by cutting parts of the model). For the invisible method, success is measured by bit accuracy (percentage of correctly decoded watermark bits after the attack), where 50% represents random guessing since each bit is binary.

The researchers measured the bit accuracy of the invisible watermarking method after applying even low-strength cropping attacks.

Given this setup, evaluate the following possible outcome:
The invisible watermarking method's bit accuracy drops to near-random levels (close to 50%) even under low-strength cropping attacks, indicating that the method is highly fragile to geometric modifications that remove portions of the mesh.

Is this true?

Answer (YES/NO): YES